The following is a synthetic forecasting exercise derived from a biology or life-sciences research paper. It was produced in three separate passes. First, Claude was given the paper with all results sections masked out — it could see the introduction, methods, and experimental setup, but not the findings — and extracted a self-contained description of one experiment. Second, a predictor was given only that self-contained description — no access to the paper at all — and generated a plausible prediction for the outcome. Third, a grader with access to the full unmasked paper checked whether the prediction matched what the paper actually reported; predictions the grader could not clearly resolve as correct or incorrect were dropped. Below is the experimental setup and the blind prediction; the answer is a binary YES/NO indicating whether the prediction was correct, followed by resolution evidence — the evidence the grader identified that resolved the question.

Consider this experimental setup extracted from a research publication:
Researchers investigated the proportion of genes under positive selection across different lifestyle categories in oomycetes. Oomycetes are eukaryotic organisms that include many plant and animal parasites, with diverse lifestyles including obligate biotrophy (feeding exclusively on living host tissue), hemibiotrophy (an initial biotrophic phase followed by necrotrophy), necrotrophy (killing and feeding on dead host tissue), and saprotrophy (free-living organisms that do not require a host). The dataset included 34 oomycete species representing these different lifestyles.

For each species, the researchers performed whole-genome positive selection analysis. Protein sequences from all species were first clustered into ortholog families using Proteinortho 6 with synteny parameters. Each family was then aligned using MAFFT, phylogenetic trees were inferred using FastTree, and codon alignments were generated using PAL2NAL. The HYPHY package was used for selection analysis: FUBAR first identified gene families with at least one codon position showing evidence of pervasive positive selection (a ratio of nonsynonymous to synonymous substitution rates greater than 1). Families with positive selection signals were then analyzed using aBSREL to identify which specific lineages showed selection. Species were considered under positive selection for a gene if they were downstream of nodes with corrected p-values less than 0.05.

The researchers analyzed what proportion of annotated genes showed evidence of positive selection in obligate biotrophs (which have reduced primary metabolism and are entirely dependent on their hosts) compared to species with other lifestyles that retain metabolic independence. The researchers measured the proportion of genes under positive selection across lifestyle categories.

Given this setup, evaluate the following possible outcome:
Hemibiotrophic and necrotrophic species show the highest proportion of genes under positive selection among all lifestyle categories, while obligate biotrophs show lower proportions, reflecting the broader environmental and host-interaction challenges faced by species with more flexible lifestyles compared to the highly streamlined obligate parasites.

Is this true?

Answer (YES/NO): YES